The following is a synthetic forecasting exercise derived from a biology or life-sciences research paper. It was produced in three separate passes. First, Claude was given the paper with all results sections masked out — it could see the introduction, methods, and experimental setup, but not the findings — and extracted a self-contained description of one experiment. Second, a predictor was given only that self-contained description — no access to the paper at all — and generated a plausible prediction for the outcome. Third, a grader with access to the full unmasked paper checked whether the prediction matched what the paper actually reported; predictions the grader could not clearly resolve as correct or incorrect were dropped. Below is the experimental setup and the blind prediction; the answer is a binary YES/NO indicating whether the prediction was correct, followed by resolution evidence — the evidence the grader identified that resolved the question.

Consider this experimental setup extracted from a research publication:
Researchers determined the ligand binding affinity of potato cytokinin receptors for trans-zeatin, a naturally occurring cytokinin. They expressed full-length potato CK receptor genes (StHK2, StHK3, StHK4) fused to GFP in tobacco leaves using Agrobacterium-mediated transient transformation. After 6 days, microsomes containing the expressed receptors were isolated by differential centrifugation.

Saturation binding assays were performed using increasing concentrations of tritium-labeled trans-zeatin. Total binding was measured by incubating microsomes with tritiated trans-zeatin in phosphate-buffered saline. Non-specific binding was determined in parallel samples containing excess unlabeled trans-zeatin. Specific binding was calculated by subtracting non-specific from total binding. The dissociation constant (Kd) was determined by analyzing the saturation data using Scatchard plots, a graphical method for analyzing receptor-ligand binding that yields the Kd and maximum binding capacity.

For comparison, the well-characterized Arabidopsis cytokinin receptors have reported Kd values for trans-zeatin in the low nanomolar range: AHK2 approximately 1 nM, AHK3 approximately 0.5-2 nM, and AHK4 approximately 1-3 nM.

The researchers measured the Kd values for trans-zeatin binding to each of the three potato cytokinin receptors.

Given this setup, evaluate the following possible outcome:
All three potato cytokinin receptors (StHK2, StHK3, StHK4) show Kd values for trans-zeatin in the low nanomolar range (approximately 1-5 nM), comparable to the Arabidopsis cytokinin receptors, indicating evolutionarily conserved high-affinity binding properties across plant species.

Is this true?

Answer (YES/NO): YES